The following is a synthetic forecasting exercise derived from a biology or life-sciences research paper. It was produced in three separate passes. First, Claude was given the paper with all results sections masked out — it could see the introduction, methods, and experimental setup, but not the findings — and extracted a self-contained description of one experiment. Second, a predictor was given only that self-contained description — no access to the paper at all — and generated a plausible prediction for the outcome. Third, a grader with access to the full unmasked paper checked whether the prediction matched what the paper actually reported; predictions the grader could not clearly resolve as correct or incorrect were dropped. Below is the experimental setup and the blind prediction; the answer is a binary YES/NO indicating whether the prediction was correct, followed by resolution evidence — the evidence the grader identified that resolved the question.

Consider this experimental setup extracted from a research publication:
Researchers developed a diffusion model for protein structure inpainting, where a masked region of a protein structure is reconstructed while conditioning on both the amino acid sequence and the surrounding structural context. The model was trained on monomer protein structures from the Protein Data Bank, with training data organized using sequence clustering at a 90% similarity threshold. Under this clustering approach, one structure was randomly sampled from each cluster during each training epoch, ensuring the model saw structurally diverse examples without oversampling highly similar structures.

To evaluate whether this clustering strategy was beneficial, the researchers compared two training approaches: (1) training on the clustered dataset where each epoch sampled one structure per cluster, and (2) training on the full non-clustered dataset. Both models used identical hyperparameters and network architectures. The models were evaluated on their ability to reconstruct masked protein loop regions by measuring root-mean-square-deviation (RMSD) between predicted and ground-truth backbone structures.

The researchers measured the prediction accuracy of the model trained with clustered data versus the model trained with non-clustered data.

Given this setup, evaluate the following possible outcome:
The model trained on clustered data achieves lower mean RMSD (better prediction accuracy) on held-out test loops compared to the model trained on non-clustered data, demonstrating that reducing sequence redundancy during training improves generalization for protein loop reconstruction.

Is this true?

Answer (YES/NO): YES